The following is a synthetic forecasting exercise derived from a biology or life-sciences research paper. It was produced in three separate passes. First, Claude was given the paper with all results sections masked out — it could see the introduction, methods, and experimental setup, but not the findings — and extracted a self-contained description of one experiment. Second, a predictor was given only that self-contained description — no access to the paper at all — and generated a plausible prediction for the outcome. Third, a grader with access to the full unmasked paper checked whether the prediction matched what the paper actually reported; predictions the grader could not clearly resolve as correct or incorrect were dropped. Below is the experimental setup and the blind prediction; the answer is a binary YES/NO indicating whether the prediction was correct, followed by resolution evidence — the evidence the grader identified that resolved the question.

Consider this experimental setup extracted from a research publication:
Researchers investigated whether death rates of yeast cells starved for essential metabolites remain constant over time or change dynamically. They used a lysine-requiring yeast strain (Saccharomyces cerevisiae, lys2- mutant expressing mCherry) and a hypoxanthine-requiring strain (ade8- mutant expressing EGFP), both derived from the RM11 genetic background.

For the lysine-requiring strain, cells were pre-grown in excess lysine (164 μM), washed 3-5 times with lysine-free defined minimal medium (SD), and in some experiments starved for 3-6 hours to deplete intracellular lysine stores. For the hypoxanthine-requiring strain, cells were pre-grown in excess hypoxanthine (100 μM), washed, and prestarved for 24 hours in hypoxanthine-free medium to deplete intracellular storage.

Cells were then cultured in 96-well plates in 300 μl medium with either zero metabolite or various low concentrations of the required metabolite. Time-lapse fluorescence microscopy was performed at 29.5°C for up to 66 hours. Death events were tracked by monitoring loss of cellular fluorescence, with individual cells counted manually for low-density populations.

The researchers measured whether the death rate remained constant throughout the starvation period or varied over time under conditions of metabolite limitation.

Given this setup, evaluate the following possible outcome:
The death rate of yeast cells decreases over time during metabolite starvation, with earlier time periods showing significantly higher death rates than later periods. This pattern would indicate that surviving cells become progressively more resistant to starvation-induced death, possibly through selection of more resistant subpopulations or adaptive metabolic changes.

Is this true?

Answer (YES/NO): NO